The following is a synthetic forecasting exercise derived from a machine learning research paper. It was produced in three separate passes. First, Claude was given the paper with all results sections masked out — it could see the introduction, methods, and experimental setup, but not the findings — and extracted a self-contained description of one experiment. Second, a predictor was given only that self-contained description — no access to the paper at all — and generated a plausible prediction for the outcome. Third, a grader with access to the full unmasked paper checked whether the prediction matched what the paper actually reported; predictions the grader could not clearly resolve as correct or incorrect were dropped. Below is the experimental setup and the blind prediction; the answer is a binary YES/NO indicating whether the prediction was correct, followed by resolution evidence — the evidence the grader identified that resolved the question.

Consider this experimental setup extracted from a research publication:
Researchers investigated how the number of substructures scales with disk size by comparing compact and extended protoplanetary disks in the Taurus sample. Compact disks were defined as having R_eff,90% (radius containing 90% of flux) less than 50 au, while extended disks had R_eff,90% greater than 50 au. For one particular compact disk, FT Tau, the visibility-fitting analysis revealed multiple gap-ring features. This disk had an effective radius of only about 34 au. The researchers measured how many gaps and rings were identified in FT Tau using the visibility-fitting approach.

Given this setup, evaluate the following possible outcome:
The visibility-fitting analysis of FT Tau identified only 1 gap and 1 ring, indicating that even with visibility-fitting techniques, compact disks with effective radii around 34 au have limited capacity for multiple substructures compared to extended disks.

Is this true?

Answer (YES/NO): NO